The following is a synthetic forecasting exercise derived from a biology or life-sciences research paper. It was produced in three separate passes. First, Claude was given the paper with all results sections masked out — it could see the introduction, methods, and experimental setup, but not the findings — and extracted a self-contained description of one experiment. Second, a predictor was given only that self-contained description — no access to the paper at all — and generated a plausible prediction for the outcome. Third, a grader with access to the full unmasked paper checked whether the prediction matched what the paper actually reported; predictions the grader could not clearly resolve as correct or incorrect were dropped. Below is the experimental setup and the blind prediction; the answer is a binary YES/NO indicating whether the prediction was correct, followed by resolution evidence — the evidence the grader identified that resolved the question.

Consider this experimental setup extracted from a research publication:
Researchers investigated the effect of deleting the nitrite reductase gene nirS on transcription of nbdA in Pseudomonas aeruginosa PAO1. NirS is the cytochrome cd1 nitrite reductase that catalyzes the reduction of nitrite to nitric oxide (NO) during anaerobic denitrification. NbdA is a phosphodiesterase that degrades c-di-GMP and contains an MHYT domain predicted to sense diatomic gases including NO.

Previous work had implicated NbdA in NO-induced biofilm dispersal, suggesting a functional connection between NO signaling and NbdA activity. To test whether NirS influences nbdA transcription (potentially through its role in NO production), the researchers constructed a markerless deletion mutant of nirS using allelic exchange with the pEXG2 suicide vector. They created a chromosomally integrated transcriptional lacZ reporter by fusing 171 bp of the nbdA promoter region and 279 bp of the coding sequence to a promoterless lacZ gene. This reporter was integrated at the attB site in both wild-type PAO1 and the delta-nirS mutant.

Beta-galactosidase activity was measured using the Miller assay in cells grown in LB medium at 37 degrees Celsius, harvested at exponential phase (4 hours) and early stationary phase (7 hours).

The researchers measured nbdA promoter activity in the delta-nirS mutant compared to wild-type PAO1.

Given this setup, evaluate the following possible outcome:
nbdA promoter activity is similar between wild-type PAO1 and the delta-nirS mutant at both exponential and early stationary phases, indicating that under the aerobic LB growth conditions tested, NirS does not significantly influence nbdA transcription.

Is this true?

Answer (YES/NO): NO